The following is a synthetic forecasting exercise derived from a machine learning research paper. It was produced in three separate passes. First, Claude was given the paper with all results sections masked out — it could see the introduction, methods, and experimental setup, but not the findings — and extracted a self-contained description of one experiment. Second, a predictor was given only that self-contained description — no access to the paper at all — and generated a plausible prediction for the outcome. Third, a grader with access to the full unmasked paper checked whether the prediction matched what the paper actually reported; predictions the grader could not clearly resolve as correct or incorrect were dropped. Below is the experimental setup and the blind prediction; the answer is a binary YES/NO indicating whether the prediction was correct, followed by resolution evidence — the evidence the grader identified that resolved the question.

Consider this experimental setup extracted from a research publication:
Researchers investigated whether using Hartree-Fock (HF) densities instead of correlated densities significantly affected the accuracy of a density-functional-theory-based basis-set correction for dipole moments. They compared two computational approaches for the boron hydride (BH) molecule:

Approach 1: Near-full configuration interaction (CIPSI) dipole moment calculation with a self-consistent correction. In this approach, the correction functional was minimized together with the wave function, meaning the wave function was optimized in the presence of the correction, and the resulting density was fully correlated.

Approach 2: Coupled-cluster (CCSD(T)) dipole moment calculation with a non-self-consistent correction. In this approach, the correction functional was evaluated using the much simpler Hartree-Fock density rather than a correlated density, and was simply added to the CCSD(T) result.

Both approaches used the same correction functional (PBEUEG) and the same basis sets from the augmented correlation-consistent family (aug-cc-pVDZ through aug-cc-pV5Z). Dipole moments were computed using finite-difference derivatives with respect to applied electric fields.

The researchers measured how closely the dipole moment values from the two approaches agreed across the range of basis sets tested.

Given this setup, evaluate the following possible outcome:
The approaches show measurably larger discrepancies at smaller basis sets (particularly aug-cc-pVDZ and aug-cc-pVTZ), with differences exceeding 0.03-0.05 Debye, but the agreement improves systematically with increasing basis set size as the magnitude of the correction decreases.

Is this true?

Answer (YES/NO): NO